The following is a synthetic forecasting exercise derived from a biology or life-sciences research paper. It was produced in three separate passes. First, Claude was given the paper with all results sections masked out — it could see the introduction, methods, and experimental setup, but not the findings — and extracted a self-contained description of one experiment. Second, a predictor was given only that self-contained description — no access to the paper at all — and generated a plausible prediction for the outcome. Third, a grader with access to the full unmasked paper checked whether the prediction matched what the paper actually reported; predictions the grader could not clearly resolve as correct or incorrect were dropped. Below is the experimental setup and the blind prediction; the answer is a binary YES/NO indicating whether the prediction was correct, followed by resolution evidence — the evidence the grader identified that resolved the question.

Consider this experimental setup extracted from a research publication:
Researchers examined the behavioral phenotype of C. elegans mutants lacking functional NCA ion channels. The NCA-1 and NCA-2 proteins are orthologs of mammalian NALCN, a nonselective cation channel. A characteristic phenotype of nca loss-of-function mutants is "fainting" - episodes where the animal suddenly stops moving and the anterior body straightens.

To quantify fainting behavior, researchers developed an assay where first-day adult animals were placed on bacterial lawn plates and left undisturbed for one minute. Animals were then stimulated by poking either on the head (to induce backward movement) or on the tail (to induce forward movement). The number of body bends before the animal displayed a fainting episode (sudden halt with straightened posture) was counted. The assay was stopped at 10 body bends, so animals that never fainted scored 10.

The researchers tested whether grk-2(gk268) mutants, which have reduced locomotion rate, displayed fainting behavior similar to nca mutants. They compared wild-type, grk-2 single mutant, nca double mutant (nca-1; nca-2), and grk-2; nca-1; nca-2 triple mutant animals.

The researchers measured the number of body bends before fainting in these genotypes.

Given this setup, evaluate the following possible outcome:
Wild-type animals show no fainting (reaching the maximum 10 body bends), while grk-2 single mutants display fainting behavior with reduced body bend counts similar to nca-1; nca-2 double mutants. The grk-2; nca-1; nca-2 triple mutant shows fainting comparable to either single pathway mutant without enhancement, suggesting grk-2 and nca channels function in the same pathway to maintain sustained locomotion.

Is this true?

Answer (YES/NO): NO